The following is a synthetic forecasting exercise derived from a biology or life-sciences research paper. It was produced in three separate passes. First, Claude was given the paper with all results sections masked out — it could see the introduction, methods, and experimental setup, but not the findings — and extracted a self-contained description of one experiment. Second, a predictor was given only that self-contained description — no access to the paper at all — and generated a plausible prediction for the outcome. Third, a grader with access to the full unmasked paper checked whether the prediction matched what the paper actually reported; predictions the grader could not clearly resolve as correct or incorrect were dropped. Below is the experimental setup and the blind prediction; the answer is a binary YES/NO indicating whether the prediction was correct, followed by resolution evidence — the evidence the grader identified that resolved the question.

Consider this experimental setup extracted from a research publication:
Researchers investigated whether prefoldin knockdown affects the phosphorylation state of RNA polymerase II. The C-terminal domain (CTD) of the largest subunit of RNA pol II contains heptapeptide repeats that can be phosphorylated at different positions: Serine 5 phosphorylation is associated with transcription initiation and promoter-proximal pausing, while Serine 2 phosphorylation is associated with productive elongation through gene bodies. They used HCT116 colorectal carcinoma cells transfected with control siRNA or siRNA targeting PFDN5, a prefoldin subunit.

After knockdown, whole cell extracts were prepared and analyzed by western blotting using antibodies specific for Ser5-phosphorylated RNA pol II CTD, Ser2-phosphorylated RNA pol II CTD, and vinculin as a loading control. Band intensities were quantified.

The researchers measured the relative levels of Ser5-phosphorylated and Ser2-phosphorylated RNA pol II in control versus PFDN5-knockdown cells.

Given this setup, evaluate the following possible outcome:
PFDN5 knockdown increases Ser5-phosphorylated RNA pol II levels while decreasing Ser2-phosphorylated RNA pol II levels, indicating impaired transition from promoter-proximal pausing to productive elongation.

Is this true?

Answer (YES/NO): NO